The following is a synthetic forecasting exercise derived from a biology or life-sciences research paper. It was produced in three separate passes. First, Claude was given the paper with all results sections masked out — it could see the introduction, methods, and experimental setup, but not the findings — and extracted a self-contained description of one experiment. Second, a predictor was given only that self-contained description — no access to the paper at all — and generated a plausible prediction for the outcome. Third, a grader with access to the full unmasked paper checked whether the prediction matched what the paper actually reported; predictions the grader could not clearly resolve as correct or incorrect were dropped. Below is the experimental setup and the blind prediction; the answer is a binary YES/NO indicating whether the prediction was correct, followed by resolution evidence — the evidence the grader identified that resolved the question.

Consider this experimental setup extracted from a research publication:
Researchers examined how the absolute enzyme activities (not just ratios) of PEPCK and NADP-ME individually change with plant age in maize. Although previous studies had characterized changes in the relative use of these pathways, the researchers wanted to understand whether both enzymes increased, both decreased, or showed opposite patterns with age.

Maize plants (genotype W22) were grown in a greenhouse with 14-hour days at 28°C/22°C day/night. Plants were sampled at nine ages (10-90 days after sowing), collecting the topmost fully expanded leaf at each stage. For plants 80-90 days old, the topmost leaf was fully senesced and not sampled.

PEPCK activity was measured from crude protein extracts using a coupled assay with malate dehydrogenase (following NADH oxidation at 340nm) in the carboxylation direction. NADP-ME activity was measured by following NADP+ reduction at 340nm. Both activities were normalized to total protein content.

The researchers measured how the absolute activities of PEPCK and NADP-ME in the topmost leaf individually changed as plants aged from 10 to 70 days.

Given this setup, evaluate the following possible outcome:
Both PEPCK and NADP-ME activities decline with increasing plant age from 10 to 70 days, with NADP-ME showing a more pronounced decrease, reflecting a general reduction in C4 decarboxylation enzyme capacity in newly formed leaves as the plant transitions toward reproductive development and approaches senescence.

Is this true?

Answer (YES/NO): NO